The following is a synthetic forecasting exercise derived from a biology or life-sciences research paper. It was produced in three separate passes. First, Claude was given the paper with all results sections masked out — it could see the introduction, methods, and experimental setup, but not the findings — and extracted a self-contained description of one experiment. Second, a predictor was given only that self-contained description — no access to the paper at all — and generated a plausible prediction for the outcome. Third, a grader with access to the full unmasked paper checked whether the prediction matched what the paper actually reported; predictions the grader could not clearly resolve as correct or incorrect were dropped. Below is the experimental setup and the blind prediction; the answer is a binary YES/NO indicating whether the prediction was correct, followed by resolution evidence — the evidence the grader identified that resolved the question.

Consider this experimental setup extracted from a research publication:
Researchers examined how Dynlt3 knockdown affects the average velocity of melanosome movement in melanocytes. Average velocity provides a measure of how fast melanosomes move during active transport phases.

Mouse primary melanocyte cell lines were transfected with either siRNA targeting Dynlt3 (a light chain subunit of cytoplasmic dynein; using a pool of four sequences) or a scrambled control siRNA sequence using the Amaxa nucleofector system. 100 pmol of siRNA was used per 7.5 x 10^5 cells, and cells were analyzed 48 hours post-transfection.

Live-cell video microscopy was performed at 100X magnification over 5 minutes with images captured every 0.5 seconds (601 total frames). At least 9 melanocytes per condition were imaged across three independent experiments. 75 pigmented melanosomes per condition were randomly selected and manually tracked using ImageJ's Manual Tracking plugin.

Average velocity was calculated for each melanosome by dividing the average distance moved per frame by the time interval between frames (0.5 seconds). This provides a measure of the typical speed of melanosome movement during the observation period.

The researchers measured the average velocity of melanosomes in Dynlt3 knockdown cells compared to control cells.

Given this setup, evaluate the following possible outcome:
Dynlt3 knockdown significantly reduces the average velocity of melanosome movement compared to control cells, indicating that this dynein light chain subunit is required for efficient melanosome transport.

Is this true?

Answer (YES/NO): NO